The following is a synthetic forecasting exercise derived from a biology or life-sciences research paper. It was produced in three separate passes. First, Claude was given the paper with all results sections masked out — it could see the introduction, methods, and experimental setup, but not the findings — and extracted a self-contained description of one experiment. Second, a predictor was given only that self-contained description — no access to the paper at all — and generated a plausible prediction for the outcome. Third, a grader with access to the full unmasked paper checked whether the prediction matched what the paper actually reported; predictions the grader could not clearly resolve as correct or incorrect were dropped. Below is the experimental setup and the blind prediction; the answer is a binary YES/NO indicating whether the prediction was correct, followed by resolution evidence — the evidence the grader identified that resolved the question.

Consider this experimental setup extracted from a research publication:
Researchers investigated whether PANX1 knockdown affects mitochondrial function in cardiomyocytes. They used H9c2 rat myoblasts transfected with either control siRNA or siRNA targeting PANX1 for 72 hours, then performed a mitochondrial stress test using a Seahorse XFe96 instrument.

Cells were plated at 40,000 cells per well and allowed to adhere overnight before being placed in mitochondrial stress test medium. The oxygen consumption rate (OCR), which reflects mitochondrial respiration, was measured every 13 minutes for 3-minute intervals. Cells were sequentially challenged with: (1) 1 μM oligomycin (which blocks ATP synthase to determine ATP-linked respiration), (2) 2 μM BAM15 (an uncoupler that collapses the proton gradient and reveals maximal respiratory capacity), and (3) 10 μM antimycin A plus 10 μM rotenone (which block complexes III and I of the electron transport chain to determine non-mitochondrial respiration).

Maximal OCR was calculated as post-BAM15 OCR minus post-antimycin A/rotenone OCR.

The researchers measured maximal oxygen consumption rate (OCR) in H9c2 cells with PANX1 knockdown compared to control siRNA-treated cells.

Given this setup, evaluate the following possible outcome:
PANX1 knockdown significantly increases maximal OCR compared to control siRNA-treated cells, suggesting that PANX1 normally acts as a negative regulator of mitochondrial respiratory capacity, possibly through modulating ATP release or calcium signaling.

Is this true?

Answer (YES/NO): NO